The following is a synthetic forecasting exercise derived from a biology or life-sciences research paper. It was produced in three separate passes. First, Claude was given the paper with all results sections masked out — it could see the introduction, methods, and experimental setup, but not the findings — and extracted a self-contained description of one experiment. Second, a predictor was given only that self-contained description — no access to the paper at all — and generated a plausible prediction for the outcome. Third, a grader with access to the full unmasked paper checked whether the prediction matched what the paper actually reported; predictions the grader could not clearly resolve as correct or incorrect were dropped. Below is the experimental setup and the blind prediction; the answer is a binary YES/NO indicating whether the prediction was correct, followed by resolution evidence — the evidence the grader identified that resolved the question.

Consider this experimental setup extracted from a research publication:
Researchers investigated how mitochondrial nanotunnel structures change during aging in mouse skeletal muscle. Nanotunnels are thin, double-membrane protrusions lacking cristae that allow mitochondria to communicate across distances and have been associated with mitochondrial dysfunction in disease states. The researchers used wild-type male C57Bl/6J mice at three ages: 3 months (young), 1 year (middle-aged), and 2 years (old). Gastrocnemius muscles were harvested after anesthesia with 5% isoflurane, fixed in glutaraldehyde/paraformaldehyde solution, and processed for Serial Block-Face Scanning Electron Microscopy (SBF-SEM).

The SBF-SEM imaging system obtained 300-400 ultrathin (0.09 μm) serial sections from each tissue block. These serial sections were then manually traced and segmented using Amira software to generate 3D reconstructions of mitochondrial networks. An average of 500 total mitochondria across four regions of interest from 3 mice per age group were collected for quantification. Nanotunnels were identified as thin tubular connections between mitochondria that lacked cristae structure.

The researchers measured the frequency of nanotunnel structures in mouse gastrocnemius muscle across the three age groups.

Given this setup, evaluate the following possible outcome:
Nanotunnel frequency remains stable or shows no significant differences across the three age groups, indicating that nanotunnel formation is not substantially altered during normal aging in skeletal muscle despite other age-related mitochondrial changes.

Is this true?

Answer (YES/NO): NO